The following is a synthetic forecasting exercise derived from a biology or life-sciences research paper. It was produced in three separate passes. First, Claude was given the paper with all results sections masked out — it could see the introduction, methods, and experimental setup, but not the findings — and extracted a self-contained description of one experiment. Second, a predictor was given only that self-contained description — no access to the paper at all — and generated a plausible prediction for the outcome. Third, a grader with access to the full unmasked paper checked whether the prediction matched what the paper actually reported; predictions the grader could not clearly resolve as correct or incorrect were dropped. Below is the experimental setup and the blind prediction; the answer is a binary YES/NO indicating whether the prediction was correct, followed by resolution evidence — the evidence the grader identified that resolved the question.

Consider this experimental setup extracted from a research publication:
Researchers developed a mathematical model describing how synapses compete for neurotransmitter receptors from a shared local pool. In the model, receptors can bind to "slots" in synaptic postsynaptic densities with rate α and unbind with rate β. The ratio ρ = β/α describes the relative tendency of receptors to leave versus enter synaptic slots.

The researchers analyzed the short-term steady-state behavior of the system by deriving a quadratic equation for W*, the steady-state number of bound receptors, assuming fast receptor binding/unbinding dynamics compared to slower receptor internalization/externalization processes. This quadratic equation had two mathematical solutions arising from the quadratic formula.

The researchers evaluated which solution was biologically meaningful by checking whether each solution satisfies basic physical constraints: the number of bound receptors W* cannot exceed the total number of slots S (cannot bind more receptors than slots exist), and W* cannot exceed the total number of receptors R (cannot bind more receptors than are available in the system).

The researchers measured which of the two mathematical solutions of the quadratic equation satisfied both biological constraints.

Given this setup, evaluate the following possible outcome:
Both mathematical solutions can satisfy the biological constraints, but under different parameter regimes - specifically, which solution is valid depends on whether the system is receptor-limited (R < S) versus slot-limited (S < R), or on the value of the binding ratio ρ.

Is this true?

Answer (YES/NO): NO